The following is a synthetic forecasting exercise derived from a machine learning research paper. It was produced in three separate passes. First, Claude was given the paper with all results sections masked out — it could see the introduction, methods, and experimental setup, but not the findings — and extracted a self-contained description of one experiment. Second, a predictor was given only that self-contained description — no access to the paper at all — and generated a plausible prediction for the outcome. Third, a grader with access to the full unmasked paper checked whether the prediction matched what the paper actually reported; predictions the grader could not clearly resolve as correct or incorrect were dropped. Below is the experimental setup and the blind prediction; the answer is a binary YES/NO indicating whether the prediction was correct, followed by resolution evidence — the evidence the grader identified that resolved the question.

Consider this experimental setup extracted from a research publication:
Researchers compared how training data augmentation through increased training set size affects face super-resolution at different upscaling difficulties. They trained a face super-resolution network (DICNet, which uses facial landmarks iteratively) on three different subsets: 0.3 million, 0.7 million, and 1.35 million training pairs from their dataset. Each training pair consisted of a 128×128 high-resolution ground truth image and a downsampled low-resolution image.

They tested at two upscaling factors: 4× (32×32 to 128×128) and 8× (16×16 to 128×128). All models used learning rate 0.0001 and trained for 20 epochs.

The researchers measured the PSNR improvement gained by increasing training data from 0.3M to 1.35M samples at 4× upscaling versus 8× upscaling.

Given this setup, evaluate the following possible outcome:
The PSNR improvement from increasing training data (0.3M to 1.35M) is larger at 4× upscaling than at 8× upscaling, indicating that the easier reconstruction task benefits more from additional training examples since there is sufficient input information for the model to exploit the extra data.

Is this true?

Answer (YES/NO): NO